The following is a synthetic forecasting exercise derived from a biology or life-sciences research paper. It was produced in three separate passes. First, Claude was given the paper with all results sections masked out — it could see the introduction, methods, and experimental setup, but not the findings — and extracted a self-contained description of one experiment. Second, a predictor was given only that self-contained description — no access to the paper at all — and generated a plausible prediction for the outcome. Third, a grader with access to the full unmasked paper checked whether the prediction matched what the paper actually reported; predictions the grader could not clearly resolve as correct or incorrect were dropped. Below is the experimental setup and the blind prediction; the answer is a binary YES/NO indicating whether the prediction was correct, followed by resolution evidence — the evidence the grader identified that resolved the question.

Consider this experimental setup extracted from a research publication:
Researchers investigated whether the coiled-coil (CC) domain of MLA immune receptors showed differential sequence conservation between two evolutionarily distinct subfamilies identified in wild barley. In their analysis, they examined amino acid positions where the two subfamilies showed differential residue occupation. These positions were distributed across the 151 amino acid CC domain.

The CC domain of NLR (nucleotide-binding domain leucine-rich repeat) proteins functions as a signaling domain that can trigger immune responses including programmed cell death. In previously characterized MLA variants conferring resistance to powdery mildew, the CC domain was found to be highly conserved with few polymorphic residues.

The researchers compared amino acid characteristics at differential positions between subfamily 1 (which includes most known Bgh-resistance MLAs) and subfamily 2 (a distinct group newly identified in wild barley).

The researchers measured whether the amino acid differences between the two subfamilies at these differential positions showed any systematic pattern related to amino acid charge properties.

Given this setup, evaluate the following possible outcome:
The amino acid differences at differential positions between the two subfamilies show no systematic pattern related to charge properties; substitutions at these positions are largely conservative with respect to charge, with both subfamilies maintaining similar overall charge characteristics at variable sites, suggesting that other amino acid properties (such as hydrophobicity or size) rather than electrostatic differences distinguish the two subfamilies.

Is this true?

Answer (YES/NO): NO